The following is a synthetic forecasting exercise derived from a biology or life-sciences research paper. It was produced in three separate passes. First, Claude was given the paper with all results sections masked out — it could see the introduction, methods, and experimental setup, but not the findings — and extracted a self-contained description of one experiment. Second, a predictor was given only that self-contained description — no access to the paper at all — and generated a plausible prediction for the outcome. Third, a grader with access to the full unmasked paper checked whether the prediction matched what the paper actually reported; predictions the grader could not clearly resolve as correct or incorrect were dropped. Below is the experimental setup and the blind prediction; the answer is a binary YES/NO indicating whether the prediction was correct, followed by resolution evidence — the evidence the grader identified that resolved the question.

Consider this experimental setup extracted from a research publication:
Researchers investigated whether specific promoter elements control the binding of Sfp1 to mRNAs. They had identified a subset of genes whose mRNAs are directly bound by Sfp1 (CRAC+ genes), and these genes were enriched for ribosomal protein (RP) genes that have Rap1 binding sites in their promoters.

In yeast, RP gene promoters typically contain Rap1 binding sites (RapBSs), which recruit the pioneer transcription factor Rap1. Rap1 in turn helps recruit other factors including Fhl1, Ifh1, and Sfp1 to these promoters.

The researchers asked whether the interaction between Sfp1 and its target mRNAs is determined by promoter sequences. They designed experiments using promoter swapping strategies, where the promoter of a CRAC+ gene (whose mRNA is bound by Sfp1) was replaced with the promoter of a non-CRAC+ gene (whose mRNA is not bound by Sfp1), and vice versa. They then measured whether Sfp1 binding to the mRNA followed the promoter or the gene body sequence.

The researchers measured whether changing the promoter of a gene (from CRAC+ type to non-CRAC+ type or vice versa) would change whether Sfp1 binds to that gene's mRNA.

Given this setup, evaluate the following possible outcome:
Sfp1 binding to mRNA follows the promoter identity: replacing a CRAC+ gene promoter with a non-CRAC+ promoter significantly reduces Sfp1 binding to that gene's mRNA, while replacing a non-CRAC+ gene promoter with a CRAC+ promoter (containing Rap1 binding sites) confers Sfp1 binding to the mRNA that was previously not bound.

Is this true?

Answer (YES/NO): YES